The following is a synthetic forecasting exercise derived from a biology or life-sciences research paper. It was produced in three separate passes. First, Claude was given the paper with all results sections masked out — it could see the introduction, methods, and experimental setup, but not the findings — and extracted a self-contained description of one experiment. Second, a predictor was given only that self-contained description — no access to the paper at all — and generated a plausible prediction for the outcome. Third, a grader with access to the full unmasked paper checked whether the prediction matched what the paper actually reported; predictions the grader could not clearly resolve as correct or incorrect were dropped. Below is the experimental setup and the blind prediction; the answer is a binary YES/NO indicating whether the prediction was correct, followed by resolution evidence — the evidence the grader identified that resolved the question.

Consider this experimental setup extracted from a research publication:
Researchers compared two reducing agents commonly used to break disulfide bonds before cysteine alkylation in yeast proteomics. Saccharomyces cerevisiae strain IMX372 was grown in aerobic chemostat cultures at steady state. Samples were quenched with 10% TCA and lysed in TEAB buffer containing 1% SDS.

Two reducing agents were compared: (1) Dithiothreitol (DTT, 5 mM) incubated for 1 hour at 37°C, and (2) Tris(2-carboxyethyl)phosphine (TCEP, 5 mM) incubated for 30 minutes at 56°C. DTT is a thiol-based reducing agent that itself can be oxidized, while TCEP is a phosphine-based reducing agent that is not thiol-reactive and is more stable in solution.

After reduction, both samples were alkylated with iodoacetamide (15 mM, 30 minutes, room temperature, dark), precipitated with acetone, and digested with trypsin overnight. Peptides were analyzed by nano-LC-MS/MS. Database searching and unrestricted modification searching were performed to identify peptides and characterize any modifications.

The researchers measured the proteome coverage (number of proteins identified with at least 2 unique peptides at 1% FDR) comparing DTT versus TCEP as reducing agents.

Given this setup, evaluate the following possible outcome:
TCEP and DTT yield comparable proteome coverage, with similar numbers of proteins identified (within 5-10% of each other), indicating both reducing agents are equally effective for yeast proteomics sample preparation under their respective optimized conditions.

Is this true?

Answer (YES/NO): YES